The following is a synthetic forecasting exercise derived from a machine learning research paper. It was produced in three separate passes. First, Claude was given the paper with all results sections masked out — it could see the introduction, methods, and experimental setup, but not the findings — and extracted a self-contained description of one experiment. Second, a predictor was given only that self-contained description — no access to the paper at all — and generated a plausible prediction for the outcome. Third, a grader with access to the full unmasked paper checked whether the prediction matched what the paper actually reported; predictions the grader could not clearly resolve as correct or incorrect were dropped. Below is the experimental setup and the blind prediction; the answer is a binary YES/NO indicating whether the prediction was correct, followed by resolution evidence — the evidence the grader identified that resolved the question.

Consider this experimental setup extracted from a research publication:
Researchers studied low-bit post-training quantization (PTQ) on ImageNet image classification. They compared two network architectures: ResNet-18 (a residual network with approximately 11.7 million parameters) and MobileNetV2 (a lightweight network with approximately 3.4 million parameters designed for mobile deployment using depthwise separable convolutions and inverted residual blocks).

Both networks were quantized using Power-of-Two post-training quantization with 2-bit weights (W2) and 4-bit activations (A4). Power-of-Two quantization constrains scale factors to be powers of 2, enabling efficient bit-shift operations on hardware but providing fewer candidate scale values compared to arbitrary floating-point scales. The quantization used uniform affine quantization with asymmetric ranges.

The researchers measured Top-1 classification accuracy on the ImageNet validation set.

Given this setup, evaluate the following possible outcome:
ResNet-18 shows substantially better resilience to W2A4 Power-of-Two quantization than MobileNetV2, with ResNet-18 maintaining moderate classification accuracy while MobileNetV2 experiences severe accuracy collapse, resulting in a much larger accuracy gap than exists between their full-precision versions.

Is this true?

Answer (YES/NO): YES